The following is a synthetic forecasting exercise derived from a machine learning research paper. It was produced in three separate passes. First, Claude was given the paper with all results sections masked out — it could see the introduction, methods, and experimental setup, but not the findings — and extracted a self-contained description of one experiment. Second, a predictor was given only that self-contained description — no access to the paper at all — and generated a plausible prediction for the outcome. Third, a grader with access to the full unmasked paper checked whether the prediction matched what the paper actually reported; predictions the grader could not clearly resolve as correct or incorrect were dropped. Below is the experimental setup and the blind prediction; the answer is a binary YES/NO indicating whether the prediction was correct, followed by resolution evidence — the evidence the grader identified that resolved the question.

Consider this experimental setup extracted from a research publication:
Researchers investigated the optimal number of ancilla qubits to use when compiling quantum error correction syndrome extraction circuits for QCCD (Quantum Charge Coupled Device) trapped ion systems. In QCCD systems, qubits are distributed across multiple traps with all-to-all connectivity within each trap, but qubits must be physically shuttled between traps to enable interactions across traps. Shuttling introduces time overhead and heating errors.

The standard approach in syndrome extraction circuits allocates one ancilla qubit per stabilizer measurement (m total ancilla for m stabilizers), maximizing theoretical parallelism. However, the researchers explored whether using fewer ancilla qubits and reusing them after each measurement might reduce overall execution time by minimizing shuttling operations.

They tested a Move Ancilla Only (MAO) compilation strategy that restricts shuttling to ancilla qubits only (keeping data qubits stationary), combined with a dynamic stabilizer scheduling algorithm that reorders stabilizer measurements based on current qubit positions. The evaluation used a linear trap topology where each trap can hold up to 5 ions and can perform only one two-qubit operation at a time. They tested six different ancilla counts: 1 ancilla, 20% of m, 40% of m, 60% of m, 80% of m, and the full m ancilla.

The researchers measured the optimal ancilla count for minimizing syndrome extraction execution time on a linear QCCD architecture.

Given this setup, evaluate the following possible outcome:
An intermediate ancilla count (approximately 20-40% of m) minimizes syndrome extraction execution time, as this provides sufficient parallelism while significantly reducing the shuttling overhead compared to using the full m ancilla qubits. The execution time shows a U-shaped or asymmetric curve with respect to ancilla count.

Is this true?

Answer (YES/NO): NO